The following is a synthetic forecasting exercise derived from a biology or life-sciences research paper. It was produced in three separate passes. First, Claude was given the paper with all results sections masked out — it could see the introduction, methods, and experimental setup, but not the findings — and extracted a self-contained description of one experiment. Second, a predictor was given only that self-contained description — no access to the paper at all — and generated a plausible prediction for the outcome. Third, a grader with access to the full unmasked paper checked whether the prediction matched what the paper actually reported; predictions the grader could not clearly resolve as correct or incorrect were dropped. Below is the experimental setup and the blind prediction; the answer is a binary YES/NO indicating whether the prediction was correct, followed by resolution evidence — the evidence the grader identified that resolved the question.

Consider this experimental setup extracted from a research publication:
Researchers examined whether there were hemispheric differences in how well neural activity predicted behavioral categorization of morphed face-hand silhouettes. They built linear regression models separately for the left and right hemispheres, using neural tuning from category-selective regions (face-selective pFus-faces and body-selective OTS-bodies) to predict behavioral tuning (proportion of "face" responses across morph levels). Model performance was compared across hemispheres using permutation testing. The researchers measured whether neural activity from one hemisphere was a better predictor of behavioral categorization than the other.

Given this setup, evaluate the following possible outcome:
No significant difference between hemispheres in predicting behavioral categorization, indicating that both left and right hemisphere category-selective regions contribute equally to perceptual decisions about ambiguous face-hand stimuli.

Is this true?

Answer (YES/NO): NO